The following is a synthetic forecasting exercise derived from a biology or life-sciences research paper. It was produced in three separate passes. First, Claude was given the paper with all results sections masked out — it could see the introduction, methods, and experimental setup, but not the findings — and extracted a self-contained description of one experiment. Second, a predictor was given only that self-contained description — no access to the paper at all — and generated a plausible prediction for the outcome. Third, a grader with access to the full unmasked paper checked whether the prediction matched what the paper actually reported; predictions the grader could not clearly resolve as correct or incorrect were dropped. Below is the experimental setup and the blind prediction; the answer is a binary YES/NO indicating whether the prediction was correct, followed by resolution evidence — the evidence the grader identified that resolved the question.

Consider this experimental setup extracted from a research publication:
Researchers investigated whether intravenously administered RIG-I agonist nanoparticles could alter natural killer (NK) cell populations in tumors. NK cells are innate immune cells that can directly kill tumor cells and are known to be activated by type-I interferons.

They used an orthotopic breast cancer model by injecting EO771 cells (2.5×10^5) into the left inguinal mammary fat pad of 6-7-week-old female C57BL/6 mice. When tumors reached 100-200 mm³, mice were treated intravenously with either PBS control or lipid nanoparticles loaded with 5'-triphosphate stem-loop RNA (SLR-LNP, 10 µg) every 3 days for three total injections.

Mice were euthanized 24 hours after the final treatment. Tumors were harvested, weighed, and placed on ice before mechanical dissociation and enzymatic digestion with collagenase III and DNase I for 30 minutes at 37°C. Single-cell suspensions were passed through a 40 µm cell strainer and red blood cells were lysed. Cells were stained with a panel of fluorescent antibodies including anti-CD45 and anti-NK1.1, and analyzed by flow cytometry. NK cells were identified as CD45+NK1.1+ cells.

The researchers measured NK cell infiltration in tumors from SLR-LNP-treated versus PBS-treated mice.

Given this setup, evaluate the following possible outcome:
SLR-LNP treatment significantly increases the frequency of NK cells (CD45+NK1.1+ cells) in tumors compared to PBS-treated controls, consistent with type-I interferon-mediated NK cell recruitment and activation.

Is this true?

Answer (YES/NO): NO